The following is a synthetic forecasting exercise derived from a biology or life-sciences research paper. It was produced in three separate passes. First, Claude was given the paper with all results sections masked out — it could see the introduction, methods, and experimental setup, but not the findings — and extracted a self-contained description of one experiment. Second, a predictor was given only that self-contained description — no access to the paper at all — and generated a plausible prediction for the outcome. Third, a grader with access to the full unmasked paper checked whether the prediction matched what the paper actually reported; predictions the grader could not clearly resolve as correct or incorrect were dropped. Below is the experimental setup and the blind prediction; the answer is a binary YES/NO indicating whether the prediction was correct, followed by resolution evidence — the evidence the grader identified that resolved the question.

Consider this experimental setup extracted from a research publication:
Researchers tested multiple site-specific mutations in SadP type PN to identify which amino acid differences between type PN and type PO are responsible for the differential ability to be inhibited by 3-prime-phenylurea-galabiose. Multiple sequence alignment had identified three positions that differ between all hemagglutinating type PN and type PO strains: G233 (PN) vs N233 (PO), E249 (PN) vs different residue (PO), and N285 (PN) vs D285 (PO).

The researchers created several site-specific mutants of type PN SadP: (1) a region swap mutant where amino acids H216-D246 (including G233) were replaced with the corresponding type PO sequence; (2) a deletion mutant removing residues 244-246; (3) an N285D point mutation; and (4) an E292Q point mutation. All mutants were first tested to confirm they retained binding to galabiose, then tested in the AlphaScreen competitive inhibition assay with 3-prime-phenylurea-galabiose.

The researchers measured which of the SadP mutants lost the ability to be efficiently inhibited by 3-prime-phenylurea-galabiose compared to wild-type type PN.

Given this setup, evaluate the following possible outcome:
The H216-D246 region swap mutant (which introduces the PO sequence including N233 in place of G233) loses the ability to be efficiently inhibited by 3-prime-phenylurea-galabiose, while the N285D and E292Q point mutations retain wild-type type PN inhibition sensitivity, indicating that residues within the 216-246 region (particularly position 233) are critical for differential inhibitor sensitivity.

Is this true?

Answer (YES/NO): NO